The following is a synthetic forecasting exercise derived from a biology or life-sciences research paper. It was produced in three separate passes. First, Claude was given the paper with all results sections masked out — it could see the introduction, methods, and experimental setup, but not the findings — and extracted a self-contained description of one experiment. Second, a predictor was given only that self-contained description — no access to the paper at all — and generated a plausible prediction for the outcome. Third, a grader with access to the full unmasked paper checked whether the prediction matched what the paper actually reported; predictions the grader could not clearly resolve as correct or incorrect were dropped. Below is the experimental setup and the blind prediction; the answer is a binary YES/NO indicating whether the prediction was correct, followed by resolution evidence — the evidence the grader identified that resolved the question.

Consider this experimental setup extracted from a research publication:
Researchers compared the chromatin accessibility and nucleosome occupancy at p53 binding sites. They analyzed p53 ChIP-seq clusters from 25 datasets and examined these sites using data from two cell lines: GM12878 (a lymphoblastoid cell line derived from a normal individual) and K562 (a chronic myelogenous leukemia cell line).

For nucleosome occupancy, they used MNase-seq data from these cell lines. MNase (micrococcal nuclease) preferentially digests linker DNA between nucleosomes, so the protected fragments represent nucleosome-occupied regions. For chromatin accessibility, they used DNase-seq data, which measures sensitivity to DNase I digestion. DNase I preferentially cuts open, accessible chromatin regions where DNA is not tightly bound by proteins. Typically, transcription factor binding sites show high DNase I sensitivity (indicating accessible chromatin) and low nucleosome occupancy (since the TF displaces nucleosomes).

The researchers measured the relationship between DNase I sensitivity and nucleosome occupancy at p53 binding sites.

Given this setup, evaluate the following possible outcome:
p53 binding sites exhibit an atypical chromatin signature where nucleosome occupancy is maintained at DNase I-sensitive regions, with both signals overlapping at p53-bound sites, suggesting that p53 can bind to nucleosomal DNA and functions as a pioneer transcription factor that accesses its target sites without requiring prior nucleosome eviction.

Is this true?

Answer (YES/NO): YES